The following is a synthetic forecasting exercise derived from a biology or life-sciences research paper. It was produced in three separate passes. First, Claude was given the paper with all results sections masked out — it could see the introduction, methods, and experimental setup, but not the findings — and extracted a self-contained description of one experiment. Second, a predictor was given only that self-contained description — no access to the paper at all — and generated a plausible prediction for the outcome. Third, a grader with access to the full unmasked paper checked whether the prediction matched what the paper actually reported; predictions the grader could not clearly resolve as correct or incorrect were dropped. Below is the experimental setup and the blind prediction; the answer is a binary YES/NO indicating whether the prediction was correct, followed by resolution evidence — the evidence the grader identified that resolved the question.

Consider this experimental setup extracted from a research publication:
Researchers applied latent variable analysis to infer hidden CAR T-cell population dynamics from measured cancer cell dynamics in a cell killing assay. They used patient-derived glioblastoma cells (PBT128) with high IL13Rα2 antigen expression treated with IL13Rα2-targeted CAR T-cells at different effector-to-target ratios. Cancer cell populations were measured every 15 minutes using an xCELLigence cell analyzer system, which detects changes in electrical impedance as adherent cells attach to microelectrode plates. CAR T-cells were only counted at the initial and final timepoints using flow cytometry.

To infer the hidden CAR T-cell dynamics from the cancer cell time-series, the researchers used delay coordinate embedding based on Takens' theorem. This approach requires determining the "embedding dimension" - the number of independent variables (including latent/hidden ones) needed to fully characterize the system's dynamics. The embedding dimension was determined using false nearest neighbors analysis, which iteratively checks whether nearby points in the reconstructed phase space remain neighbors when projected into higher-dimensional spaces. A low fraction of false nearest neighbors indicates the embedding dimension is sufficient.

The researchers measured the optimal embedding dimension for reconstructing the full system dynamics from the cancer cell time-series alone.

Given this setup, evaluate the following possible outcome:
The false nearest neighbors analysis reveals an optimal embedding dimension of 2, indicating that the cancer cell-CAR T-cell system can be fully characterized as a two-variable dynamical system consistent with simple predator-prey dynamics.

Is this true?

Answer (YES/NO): YES